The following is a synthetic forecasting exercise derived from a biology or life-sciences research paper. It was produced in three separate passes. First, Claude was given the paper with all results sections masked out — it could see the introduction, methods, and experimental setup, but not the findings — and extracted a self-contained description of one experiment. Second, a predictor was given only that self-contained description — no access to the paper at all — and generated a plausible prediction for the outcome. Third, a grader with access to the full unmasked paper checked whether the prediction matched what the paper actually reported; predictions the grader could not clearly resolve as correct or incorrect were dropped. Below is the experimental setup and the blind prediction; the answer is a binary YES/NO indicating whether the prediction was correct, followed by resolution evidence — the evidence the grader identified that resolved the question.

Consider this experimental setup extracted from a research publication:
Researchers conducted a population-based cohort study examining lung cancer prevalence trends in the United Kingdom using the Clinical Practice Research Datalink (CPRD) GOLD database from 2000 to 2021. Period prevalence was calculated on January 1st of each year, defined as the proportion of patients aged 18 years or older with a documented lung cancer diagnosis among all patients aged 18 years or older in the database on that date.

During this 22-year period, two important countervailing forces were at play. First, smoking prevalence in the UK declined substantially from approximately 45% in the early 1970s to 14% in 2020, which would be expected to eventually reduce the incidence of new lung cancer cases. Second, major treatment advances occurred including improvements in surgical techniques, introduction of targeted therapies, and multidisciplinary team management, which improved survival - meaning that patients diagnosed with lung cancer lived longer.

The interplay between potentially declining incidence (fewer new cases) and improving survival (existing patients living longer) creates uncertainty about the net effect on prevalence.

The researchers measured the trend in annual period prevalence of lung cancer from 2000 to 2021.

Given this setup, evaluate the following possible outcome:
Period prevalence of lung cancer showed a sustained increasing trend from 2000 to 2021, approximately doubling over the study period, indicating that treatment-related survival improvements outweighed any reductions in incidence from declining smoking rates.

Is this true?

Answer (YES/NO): NO